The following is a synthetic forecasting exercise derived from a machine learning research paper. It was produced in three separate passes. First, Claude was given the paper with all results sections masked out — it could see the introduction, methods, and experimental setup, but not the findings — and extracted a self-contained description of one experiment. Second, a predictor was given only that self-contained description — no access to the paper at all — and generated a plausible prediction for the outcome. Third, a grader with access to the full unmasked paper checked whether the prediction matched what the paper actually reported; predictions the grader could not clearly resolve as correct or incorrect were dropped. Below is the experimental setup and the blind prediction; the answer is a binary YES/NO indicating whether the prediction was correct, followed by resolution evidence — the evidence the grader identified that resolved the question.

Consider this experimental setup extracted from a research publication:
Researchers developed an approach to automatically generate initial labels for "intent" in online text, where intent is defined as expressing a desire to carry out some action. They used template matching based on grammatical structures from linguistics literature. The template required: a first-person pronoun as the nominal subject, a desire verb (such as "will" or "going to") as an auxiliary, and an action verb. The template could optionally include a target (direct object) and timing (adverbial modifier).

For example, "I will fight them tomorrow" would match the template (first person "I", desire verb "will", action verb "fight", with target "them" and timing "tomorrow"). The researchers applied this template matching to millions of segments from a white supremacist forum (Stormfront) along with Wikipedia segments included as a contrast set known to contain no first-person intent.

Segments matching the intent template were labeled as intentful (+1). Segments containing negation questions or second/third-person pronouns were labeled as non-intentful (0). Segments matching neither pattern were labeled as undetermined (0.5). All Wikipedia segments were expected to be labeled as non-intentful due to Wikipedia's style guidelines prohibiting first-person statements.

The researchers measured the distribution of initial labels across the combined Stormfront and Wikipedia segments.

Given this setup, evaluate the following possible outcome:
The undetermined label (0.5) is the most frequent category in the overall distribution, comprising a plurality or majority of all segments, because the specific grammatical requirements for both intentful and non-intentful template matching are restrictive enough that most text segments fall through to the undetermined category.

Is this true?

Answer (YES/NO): YES